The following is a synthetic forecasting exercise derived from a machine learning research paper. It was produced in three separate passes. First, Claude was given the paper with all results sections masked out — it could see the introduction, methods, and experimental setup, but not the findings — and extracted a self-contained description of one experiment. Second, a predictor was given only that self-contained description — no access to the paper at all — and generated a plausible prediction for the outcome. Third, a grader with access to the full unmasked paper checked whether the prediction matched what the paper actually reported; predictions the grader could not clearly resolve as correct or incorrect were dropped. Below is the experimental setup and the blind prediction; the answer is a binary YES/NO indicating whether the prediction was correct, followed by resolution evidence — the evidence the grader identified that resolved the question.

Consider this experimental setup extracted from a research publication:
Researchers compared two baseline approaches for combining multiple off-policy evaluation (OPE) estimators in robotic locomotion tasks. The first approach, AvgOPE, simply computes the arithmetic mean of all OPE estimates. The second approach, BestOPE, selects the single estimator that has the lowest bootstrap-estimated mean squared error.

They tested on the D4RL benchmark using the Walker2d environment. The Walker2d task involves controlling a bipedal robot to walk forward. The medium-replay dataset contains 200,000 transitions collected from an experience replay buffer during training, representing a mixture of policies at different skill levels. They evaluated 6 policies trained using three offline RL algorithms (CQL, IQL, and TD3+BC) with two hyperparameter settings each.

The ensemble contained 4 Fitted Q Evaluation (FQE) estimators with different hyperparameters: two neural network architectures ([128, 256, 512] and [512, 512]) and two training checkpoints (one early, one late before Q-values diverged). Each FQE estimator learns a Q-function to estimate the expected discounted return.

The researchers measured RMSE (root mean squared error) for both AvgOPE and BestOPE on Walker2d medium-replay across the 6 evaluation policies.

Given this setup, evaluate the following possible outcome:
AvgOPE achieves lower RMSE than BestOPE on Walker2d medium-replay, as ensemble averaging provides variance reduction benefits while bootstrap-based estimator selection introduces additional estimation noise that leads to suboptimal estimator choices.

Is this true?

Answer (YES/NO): NO